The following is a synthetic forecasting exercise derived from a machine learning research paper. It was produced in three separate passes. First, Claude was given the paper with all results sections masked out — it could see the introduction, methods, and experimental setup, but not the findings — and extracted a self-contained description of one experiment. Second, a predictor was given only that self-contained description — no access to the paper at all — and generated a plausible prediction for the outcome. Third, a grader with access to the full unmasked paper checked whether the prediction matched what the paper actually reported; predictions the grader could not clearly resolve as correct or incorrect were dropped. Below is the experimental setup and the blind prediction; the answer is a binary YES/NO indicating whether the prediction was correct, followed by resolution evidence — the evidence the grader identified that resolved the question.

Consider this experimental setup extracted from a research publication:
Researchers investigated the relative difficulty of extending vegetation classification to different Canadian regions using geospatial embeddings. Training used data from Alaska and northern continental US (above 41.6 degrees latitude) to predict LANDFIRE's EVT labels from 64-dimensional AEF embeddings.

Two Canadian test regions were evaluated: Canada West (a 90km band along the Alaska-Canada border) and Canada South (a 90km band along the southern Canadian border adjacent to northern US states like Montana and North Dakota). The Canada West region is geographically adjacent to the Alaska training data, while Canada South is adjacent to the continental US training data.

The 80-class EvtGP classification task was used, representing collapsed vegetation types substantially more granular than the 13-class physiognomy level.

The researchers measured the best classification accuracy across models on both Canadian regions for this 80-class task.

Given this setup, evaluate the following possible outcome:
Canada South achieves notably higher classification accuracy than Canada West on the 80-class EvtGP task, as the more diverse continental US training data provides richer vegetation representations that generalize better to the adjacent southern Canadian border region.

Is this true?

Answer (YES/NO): NO